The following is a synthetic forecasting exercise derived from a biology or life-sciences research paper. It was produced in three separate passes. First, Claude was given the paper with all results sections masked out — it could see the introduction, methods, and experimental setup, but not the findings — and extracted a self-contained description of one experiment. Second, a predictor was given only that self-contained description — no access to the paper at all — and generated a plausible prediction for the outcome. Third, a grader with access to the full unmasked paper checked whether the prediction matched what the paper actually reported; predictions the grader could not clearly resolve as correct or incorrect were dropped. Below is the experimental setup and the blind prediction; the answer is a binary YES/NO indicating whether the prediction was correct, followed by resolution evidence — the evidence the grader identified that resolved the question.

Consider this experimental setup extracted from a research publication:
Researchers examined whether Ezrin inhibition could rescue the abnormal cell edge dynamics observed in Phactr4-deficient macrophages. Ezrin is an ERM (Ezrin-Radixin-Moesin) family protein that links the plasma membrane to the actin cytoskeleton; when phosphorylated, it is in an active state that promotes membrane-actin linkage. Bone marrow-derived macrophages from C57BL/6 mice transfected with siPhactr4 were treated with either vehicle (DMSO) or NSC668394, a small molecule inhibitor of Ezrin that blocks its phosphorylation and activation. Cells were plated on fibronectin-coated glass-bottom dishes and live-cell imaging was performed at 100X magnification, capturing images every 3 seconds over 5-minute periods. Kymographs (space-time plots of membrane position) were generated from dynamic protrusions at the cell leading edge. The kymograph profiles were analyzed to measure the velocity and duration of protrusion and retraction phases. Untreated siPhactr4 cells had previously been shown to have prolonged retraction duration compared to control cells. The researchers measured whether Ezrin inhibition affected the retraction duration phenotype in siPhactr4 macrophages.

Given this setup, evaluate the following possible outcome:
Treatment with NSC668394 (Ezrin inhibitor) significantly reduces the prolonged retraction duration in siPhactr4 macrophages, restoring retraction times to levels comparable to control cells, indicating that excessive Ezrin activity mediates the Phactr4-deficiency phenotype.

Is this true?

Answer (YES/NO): NO